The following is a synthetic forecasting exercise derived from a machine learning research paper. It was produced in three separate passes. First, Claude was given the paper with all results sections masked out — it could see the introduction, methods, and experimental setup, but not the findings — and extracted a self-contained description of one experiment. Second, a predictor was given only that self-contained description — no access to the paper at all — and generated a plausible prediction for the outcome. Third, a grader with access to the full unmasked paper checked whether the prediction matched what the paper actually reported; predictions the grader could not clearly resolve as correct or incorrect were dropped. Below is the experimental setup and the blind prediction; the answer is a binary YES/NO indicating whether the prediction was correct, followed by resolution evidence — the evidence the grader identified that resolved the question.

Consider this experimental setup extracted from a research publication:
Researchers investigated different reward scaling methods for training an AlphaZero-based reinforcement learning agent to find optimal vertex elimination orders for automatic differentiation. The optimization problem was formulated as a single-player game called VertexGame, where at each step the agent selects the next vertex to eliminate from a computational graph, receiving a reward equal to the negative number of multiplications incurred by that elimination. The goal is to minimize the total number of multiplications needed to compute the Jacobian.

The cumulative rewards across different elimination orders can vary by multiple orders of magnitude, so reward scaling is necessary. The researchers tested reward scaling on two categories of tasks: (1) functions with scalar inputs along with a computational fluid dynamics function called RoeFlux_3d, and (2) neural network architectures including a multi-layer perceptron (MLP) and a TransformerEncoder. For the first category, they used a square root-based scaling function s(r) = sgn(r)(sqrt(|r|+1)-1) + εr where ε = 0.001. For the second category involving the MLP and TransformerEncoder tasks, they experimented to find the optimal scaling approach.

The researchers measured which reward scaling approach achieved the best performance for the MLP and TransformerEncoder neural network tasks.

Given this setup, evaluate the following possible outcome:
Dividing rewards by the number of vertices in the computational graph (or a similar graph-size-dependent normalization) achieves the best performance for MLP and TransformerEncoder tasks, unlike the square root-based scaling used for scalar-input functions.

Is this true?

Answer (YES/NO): NO